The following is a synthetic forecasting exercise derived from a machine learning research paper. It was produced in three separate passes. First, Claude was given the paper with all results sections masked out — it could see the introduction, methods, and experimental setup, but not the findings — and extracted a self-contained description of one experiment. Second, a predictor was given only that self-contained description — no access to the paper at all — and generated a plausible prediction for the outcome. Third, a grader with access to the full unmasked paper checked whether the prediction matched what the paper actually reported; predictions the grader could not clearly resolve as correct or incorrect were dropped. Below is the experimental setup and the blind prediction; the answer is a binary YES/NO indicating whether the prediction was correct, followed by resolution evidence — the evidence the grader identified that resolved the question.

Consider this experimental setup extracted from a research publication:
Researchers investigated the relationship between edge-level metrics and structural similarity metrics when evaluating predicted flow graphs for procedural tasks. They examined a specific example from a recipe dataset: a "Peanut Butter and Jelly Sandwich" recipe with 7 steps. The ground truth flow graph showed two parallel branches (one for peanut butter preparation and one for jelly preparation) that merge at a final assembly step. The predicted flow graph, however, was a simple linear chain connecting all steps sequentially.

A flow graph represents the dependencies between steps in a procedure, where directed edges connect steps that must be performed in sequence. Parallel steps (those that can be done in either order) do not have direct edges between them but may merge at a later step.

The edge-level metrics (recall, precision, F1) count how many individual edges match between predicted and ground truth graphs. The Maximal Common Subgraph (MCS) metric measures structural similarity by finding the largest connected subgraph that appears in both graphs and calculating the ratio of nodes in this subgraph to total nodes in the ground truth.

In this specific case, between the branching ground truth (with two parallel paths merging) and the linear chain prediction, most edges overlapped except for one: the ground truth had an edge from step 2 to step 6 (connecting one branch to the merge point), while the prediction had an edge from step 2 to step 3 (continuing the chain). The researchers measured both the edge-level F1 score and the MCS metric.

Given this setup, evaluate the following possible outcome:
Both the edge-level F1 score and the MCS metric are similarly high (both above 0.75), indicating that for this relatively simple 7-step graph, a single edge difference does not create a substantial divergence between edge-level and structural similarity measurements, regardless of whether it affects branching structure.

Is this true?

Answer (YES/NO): NO